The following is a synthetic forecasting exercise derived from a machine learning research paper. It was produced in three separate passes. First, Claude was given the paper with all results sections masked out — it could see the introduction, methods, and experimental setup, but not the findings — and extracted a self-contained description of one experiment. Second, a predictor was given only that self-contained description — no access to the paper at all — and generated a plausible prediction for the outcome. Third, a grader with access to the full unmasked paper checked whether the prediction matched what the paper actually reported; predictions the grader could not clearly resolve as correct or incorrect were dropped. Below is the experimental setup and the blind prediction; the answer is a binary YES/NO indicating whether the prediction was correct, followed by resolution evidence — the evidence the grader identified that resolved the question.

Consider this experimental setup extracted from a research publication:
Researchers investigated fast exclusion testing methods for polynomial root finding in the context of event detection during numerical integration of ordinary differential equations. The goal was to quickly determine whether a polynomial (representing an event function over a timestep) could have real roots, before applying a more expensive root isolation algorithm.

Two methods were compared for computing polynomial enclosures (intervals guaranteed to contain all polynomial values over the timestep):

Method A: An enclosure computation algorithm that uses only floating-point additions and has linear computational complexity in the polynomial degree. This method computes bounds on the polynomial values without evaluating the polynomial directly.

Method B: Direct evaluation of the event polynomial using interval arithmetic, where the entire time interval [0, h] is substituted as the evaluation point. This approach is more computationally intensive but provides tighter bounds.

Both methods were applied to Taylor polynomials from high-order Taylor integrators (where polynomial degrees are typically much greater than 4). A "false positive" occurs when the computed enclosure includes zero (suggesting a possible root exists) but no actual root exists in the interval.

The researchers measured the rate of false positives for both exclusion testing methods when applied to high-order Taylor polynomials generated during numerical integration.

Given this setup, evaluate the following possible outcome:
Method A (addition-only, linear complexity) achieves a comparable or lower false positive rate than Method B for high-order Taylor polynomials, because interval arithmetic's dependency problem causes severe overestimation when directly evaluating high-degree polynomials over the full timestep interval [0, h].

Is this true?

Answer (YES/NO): NO